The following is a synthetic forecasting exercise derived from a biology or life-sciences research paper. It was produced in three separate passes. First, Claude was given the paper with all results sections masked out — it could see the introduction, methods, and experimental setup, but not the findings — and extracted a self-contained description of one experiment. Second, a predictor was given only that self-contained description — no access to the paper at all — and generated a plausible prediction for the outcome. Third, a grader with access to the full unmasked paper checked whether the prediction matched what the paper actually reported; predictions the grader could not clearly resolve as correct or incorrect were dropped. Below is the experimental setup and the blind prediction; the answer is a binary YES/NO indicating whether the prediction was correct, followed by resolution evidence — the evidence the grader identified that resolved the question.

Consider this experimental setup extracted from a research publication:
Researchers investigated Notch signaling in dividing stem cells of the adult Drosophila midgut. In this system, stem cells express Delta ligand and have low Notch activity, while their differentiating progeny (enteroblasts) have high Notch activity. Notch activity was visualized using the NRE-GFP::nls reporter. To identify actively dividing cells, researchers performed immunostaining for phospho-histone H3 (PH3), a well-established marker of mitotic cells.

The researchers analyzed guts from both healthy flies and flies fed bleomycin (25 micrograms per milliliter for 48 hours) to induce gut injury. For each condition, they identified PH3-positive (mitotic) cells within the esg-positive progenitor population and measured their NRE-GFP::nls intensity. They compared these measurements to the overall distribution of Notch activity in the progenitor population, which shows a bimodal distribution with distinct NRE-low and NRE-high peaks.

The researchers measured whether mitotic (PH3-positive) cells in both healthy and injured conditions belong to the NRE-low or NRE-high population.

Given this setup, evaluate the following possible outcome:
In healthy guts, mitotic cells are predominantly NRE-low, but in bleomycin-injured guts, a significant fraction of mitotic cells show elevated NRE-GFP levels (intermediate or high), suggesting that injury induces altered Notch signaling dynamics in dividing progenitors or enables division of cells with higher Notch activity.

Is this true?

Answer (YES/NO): NO